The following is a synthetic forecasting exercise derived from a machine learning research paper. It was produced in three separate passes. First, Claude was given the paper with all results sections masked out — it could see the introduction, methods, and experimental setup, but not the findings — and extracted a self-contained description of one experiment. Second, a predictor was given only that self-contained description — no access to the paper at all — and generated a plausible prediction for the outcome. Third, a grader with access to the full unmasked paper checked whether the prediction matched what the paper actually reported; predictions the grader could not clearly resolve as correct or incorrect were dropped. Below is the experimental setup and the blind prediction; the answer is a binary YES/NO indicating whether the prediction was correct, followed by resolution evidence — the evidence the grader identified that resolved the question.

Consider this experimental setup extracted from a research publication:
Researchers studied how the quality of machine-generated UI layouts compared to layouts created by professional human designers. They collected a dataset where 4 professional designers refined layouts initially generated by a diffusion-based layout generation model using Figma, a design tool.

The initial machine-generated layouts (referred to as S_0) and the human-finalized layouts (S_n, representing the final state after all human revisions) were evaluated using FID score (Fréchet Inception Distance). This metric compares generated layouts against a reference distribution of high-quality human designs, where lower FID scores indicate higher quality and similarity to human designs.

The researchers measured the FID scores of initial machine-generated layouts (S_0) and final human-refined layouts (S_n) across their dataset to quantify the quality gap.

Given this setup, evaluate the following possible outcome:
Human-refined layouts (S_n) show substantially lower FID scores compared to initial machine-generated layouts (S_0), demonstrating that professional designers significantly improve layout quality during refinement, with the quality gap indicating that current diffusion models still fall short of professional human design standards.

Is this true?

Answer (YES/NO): YES